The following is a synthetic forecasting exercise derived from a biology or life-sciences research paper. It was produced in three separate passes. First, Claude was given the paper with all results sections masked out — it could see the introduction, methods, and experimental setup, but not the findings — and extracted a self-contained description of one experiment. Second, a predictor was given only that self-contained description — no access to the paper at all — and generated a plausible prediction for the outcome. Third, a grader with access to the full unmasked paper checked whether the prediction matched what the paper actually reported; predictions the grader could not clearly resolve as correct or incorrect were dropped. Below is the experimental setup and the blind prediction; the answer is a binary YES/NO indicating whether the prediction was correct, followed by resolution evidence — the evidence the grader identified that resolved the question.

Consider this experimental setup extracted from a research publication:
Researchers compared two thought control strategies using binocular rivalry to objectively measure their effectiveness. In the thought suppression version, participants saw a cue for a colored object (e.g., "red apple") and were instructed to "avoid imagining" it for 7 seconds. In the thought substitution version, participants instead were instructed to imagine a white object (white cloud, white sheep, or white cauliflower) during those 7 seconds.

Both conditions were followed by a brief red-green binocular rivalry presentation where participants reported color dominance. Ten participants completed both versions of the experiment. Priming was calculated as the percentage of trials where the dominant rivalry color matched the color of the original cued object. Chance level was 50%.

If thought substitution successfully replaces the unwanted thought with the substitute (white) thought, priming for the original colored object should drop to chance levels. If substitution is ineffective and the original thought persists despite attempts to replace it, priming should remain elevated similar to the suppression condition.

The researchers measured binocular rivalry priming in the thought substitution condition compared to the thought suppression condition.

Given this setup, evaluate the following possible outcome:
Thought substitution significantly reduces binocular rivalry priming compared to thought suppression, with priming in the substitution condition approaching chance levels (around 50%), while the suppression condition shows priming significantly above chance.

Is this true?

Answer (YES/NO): YES